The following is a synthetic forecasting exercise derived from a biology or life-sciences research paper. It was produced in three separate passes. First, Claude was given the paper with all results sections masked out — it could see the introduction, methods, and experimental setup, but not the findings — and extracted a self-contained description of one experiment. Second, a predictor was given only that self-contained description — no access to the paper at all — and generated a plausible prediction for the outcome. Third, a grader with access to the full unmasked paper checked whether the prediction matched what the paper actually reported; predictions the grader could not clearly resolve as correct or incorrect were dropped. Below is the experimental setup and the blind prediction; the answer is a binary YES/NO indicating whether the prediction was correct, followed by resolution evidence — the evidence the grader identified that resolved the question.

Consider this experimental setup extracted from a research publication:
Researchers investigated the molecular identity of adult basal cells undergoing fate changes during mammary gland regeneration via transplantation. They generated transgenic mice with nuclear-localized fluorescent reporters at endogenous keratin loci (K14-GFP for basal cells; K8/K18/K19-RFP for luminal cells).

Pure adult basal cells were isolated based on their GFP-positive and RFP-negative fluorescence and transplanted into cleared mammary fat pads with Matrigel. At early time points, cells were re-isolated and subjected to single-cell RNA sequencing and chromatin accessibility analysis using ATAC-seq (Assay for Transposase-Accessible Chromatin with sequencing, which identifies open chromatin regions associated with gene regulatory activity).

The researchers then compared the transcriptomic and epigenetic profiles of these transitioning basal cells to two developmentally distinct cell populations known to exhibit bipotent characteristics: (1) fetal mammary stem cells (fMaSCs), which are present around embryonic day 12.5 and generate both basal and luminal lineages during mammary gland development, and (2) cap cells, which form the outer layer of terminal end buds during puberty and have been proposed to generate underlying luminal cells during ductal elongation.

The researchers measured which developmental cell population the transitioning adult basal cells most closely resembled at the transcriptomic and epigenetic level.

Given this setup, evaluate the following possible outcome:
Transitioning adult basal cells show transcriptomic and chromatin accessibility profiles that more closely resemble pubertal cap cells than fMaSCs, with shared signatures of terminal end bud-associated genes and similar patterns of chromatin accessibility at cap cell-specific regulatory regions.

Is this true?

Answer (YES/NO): NO